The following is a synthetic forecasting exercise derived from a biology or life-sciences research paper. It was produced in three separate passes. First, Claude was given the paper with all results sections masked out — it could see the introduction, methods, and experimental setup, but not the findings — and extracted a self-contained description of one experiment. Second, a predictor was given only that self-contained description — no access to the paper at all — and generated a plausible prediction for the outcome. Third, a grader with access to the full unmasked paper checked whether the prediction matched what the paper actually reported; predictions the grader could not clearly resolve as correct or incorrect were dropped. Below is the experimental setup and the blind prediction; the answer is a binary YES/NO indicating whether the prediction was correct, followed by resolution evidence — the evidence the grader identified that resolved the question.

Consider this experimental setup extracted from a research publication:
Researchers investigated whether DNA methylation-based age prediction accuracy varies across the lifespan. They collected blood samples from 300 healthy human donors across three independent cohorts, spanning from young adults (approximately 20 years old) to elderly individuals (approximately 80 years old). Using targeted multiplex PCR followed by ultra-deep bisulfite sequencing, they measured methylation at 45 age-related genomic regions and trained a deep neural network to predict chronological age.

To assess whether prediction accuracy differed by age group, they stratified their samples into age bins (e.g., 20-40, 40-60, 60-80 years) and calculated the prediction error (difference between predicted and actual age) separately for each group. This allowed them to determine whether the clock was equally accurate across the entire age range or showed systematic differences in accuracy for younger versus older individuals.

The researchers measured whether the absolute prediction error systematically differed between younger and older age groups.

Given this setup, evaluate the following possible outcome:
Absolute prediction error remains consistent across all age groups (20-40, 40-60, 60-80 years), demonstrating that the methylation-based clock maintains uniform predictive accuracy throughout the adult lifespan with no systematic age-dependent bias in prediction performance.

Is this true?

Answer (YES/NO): NO